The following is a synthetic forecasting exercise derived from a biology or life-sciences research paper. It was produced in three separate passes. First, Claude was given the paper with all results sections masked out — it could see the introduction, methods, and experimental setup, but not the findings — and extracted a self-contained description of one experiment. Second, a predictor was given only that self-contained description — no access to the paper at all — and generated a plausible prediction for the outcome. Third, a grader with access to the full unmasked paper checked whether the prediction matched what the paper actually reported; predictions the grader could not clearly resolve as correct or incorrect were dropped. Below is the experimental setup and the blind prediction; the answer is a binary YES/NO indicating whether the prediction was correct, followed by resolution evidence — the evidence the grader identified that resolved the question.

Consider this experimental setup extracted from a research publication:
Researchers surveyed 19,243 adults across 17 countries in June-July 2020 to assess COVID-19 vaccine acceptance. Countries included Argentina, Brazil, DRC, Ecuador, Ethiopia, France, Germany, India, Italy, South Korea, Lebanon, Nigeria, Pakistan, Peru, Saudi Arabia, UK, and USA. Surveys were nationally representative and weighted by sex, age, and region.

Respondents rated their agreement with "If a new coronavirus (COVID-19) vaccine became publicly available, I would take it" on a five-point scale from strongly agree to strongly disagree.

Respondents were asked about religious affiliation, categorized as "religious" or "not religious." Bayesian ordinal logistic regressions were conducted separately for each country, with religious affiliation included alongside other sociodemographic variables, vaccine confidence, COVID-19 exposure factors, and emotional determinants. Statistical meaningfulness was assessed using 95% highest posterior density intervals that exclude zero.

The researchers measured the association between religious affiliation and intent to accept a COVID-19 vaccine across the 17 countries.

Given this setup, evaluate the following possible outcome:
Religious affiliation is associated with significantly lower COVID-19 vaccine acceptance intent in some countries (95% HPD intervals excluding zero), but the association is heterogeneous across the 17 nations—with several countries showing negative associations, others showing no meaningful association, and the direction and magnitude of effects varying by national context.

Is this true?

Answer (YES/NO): NO